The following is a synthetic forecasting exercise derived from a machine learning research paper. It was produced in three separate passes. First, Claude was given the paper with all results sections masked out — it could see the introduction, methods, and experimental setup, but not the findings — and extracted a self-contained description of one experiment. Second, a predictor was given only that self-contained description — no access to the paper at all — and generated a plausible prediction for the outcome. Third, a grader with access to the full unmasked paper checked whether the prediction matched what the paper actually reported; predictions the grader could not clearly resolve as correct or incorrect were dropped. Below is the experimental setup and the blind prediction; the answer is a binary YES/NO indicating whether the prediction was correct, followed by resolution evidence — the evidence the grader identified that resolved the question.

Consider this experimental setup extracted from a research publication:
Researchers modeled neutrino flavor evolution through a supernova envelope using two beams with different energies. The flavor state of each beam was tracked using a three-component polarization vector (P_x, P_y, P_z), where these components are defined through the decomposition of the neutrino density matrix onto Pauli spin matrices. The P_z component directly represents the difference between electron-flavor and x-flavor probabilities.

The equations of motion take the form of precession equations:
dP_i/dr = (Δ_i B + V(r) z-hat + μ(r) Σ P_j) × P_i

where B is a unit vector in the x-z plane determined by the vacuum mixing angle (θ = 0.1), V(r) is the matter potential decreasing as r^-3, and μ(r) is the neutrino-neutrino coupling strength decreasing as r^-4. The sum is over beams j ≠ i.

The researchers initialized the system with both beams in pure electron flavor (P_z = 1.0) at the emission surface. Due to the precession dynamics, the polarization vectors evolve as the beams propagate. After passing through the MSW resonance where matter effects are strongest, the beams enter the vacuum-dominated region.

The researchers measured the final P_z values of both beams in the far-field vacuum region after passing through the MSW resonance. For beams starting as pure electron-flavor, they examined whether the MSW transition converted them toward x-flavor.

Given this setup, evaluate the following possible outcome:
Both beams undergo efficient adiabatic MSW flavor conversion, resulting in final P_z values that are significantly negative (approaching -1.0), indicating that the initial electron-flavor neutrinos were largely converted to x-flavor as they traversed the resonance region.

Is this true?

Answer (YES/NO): YES